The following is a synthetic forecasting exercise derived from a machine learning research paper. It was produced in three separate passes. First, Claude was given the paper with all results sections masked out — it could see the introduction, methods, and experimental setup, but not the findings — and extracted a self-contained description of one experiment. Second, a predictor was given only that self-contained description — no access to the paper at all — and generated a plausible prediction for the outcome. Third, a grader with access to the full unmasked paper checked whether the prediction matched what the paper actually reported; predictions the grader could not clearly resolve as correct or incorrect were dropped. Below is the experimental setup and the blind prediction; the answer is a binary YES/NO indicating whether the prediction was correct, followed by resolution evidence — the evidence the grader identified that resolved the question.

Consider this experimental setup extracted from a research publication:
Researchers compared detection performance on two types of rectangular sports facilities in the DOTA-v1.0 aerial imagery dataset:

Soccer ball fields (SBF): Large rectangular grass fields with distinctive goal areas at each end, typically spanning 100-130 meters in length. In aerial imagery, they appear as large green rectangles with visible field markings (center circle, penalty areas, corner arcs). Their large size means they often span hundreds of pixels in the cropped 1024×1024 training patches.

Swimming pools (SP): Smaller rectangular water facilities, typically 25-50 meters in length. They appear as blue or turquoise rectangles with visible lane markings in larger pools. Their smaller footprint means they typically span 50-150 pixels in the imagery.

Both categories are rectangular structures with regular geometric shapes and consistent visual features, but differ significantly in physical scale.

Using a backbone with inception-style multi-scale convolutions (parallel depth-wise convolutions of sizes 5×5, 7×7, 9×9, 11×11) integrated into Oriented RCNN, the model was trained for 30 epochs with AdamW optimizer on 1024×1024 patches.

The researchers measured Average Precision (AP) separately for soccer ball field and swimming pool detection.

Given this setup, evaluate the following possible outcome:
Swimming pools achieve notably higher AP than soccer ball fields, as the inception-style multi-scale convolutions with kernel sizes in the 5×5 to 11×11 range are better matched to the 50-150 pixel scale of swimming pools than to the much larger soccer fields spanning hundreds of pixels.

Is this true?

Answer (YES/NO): YES